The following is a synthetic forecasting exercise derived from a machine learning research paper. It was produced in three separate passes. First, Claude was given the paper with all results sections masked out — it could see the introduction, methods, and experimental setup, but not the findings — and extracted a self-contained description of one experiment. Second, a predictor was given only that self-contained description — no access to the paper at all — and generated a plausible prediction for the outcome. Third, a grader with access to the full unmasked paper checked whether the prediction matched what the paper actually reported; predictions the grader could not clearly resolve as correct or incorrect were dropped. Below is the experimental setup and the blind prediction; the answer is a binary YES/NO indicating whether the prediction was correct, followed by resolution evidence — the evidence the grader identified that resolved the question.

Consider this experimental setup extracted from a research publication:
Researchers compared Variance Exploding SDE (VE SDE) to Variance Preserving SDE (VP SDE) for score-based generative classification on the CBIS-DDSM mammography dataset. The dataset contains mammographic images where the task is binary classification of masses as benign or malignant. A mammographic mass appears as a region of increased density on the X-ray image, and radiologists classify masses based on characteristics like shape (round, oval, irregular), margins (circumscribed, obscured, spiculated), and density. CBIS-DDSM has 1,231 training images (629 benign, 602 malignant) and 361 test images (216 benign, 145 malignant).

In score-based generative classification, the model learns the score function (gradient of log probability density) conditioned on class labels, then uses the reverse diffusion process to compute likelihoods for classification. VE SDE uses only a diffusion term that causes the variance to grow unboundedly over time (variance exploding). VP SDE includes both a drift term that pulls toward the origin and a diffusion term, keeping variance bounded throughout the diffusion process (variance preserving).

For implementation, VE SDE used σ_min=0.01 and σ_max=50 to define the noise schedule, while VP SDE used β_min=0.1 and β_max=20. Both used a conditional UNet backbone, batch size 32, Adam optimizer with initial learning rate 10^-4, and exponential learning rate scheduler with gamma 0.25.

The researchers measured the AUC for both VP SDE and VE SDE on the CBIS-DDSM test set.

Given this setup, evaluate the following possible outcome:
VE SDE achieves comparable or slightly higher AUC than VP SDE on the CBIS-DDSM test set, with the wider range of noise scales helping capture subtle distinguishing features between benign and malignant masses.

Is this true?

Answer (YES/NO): NO